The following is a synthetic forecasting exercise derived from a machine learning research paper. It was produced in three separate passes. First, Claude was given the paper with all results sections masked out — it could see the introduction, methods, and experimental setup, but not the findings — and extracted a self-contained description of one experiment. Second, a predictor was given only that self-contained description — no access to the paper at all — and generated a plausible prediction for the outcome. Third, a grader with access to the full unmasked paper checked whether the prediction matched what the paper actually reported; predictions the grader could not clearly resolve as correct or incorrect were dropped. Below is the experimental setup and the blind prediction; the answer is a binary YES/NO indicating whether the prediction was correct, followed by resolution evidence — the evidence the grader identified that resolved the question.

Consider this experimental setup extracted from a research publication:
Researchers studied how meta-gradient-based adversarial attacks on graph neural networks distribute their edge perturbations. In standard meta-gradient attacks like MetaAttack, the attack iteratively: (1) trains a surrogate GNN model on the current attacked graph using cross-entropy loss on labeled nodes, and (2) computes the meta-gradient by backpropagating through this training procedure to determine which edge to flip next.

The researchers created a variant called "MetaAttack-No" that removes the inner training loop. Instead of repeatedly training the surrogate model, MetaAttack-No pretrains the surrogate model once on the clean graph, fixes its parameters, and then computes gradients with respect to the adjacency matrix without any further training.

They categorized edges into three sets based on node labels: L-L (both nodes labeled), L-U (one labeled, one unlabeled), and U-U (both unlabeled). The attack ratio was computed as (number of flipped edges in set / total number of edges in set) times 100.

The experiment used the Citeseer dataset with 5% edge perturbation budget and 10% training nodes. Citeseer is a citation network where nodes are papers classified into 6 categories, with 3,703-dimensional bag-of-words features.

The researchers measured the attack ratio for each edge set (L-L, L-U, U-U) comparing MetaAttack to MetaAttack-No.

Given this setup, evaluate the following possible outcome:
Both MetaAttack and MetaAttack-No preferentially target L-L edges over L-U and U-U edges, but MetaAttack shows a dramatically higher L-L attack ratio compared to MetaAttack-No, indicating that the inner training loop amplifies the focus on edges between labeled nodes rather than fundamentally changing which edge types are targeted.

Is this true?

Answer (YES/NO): NO